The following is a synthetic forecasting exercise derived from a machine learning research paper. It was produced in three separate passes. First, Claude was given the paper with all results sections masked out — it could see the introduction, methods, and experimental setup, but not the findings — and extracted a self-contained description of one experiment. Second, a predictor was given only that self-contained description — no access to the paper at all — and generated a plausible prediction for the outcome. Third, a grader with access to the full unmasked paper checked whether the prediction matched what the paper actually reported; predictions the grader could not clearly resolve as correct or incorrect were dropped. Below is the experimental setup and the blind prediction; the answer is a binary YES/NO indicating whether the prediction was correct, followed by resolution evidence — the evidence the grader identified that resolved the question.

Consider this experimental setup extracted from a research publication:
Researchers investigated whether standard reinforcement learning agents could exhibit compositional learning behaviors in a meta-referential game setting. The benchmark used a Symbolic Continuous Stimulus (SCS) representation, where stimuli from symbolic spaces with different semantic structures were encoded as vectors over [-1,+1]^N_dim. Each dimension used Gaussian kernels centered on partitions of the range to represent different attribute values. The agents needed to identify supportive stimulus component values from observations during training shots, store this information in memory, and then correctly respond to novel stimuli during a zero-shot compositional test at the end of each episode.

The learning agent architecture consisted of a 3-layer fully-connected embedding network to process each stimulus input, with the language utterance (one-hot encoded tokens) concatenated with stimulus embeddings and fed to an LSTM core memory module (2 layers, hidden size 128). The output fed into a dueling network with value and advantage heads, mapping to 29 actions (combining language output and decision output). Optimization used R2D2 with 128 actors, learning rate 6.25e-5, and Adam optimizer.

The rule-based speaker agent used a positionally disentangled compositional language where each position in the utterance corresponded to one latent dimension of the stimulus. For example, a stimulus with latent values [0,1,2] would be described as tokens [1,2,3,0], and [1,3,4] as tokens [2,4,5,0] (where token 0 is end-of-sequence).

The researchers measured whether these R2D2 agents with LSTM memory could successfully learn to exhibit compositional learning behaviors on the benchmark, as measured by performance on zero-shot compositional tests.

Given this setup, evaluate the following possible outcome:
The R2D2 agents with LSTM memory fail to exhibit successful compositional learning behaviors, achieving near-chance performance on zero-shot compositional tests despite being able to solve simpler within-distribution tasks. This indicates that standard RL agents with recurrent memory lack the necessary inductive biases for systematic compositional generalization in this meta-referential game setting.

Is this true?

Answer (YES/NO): NO